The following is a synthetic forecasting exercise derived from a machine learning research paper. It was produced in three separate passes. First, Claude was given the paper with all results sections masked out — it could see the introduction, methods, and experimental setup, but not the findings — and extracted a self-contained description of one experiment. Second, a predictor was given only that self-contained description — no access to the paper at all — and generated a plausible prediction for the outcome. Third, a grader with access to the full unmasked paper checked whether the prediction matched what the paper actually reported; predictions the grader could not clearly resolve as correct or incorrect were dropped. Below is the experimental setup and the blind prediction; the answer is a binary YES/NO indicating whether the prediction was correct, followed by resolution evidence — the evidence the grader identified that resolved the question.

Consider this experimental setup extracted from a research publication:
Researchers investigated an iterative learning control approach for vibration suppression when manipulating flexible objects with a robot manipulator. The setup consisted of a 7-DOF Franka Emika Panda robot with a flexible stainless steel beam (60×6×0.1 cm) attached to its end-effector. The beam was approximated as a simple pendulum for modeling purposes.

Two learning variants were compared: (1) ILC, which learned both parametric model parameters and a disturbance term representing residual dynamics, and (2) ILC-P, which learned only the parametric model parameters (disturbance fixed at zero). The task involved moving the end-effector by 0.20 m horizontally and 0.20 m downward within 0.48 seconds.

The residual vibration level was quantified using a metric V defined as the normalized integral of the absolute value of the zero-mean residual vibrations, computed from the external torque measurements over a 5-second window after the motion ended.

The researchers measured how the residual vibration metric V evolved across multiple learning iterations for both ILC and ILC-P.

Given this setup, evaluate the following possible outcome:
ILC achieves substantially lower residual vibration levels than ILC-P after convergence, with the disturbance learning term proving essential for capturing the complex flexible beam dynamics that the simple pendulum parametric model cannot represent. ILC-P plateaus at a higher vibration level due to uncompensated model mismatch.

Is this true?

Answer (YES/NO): YES